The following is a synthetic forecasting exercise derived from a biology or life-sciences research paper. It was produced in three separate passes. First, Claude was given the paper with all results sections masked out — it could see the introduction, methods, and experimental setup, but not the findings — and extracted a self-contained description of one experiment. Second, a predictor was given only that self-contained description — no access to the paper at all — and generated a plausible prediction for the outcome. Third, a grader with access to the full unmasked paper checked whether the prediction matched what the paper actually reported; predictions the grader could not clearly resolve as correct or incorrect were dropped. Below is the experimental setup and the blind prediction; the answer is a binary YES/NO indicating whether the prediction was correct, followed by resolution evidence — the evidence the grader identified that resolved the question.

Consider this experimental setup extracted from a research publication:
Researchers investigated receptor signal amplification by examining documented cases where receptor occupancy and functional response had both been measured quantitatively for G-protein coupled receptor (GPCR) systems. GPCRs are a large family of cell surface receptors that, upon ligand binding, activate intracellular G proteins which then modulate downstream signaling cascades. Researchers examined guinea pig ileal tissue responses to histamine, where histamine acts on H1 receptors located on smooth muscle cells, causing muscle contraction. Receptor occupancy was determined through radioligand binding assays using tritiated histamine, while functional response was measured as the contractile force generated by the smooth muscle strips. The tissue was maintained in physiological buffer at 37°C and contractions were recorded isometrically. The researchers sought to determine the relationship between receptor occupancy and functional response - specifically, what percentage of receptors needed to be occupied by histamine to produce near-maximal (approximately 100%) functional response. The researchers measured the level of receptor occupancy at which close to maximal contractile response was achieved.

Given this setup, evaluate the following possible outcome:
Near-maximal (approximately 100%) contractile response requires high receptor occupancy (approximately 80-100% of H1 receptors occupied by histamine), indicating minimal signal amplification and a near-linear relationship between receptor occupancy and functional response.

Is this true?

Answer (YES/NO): NO